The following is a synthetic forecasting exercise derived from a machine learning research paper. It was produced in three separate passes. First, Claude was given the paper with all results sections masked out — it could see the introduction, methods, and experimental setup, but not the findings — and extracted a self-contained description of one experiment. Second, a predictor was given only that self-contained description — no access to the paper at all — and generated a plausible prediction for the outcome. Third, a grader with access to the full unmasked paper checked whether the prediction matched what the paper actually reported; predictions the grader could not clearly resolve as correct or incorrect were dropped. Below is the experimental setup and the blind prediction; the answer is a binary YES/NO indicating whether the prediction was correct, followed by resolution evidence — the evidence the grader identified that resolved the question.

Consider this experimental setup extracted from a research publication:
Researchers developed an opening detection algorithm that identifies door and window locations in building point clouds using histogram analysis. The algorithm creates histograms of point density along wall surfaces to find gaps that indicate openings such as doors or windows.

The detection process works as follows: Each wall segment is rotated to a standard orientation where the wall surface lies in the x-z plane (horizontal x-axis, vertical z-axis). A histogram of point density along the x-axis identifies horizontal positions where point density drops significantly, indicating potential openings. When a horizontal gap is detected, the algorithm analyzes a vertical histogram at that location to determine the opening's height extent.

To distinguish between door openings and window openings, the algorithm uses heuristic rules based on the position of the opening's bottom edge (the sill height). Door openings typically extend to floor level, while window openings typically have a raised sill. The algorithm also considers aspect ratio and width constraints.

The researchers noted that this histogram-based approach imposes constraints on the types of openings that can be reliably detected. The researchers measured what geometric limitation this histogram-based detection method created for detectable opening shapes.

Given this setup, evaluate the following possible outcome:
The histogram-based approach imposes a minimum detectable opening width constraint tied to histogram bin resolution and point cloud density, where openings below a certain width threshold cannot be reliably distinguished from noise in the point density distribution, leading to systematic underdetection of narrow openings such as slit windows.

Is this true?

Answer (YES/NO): NO